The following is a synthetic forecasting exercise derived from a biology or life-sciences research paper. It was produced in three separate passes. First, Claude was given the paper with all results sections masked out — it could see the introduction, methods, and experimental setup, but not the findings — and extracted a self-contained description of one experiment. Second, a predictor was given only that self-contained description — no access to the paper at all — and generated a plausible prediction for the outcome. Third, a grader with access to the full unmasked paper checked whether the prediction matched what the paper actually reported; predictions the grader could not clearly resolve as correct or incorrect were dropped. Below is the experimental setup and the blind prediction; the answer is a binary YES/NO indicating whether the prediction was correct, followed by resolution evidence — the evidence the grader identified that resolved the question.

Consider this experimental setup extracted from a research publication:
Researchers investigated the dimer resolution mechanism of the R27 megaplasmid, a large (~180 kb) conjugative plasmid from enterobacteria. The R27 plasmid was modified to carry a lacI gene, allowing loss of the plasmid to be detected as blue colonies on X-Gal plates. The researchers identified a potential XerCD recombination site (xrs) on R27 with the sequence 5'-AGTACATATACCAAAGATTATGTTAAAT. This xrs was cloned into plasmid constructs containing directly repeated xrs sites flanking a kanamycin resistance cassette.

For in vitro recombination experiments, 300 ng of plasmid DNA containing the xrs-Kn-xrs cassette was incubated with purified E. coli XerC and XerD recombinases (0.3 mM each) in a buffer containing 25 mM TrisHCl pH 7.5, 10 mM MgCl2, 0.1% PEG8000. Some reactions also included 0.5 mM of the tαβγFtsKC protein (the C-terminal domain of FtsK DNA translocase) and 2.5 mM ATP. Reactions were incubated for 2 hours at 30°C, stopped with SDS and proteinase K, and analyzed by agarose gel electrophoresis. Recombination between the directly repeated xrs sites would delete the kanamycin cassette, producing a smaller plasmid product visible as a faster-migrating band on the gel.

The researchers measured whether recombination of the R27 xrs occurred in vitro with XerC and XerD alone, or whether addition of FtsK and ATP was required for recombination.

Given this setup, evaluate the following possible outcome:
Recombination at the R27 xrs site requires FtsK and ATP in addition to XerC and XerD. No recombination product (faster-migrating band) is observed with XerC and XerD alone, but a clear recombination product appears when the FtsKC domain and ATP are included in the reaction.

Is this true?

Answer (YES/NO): YES